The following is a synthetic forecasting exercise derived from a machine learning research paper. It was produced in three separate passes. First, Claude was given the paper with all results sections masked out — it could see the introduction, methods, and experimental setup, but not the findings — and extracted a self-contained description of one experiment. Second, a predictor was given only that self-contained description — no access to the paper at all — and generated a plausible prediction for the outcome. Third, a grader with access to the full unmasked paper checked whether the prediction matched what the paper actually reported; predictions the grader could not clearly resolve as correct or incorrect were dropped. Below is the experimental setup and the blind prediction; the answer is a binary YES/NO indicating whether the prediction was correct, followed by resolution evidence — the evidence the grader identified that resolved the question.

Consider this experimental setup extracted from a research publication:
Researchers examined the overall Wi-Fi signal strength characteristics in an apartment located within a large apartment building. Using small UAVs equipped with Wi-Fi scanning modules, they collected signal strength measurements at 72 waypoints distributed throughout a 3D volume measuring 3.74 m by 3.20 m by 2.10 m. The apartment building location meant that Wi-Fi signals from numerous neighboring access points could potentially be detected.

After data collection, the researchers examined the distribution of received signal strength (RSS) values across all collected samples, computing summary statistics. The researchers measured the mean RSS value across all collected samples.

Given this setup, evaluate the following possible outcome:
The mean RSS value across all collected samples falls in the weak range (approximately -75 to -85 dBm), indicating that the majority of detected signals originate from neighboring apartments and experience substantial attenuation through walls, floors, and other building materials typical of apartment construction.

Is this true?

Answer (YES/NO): NO